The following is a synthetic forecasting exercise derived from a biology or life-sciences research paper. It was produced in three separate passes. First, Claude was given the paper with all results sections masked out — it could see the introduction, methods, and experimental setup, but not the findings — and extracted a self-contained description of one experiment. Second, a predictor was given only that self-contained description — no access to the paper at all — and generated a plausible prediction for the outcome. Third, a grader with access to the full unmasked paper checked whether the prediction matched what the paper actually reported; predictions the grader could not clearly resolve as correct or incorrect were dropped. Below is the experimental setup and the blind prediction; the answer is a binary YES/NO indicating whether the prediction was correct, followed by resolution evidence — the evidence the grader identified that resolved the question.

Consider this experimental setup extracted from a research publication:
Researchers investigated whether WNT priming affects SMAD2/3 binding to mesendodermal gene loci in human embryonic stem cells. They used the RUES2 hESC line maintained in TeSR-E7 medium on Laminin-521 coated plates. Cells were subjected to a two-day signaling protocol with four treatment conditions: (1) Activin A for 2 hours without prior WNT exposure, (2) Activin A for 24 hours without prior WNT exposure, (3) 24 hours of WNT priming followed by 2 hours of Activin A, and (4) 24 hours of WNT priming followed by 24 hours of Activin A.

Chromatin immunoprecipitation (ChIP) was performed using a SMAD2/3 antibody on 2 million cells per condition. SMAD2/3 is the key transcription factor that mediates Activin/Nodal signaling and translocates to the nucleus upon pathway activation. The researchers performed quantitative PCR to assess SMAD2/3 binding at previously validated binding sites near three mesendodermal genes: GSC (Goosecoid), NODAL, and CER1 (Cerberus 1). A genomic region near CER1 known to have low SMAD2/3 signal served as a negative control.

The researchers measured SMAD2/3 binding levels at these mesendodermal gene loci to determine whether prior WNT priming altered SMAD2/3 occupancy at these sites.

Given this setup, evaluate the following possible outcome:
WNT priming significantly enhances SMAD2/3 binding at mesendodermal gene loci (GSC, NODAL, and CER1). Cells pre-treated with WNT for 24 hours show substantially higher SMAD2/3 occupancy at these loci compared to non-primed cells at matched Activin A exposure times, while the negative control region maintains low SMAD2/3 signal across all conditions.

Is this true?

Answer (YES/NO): NO